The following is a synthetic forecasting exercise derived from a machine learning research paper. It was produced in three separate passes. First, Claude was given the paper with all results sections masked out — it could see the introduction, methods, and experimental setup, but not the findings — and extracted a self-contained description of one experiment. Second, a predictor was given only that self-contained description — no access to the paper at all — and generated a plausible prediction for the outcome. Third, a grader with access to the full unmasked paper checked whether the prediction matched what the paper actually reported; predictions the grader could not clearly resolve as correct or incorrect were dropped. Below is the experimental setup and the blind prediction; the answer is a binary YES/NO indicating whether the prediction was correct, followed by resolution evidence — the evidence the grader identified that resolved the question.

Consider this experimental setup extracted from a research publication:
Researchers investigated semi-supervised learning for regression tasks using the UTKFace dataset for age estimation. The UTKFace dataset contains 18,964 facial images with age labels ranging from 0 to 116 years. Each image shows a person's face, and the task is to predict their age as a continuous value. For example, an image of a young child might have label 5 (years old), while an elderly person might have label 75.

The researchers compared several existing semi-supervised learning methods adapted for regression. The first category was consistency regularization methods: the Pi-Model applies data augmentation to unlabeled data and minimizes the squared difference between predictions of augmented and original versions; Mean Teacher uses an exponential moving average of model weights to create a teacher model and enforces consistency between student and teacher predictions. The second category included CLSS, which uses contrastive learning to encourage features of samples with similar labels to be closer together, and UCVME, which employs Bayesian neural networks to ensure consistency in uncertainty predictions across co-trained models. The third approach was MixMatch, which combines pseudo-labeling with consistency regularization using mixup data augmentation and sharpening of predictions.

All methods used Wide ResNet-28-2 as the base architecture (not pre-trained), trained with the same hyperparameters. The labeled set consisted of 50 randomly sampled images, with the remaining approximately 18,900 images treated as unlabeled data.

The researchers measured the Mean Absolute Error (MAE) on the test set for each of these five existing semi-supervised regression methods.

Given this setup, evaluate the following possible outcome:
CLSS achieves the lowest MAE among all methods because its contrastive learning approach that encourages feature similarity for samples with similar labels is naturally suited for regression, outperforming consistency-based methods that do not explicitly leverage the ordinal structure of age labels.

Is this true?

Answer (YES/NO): NO